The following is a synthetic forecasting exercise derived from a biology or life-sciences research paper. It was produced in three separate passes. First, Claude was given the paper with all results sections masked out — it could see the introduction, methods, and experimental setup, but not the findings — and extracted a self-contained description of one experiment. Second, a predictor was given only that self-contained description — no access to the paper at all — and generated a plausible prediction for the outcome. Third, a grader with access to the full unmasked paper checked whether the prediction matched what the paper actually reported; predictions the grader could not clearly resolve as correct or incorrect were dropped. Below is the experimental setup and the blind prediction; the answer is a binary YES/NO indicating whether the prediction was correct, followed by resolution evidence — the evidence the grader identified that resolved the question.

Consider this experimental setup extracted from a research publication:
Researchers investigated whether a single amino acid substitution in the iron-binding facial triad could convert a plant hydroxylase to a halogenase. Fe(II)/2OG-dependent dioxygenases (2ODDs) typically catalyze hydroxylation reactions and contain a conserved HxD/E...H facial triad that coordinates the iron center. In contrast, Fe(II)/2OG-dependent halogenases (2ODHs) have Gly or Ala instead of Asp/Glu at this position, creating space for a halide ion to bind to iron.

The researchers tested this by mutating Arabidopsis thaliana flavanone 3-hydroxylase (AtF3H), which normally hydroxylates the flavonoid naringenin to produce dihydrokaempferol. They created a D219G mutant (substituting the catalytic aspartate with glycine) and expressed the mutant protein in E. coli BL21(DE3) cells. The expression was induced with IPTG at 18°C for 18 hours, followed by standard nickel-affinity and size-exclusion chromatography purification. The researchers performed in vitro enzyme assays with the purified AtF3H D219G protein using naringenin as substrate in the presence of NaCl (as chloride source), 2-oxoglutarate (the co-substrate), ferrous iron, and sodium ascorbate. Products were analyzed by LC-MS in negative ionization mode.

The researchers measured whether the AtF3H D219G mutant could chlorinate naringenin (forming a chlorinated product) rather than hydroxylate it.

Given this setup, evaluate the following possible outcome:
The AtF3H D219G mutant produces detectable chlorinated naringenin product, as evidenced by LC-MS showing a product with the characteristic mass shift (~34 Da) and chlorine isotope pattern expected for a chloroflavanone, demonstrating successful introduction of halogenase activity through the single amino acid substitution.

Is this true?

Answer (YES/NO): YES